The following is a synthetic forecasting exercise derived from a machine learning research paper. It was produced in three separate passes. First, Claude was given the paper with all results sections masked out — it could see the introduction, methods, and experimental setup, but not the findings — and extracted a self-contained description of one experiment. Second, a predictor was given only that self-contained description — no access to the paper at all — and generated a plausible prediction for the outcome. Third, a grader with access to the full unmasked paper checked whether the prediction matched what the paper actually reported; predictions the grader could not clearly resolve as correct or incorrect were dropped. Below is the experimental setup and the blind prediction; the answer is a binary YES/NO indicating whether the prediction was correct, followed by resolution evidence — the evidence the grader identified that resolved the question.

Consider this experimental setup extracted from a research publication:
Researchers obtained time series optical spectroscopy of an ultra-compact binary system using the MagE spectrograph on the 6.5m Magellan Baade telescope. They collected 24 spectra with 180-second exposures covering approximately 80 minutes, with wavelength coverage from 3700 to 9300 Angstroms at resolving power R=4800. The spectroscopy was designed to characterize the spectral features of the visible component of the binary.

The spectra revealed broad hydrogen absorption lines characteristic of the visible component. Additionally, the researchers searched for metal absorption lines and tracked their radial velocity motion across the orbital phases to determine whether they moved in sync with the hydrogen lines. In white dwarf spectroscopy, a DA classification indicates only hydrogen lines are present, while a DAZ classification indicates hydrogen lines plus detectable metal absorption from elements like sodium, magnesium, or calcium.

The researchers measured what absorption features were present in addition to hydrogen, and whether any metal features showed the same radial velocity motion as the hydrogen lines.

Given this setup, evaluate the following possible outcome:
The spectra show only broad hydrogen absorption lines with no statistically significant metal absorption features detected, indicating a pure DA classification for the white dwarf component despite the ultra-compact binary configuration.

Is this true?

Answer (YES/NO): NO